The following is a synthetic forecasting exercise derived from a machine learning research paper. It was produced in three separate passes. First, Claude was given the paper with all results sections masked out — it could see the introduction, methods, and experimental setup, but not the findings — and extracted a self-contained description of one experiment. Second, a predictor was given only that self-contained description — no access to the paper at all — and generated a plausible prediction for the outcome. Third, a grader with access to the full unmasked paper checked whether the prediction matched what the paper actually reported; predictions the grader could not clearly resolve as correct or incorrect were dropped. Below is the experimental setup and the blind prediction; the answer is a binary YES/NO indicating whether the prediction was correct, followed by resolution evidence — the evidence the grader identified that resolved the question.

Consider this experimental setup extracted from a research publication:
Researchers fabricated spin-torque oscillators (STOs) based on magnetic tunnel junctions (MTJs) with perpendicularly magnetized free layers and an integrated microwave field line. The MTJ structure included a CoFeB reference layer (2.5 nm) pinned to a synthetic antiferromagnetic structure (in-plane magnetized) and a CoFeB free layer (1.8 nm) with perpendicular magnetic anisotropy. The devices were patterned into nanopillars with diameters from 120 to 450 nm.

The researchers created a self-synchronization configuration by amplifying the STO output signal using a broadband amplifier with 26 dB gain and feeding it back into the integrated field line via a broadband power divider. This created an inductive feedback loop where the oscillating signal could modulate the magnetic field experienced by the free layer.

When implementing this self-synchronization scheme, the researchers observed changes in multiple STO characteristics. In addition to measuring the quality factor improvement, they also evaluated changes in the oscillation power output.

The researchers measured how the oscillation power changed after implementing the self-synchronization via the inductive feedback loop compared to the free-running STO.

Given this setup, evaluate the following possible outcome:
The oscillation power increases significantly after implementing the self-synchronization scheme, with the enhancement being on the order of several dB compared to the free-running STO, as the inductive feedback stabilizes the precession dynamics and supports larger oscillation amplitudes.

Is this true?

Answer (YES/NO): NO